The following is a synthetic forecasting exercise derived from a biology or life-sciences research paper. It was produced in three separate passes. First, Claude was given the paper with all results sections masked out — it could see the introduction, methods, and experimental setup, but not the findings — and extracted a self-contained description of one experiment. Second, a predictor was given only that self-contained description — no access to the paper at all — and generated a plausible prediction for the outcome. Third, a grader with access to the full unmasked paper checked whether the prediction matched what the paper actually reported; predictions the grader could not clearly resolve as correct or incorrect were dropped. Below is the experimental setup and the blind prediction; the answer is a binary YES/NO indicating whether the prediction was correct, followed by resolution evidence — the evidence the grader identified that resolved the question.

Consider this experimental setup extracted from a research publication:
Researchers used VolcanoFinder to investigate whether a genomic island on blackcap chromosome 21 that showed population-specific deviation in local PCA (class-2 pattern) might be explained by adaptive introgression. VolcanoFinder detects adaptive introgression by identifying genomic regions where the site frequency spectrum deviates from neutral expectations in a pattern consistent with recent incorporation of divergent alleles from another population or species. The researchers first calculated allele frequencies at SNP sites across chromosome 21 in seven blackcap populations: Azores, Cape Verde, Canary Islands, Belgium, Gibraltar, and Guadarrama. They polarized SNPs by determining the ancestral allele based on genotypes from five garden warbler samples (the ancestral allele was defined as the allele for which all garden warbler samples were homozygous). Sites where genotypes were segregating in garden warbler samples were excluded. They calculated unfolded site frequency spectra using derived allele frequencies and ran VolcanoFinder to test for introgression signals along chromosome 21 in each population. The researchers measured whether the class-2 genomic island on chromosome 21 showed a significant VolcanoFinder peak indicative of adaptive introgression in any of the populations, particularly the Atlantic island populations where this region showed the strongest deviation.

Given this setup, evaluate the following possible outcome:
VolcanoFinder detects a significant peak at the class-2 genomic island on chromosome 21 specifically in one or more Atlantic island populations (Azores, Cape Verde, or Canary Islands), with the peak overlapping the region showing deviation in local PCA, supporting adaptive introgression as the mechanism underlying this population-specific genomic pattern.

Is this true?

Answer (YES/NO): NO